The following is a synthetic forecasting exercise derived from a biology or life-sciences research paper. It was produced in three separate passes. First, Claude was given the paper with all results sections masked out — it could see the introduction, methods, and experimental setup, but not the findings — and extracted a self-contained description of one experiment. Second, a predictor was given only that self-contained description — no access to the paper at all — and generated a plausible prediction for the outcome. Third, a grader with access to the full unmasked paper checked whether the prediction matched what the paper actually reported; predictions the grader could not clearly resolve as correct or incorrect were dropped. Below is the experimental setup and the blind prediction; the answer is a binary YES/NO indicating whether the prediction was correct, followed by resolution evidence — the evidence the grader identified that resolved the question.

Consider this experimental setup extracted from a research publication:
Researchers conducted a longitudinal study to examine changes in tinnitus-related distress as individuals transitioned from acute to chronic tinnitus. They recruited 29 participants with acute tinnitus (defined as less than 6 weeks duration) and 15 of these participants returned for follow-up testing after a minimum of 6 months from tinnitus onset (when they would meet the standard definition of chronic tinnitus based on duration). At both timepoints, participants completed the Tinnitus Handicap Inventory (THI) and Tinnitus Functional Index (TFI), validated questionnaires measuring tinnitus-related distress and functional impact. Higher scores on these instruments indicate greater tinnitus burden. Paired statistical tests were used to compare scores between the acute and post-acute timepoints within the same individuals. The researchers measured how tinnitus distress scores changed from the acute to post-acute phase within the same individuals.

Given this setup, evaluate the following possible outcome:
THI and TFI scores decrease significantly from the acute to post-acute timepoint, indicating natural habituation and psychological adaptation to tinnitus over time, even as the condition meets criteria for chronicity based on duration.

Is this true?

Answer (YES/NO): YES